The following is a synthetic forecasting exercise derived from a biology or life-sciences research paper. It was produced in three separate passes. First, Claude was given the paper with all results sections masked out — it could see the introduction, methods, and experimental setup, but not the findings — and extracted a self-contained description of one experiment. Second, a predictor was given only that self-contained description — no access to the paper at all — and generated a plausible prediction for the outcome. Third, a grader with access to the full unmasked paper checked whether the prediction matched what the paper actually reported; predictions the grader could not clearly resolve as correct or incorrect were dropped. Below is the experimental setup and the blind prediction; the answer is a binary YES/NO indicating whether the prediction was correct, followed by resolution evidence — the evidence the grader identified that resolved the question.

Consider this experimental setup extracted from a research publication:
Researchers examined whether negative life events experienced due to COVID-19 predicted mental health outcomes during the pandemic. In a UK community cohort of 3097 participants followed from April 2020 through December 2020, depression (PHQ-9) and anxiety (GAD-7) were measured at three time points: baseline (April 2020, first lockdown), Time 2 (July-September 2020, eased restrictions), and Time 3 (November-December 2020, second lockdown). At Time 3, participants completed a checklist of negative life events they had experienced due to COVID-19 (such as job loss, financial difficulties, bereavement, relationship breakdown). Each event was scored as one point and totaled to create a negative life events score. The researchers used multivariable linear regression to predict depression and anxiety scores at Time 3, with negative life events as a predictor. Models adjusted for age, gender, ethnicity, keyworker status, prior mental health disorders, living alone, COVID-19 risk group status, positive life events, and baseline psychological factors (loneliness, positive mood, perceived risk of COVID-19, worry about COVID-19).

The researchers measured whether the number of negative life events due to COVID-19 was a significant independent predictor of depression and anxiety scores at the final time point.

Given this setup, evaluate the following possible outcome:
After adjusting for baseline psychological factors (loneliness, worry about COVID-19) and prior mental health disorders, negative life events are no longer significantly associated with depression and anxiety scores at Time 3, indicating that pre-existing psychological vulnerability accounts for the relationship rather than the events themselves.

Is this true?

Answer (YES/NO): NO